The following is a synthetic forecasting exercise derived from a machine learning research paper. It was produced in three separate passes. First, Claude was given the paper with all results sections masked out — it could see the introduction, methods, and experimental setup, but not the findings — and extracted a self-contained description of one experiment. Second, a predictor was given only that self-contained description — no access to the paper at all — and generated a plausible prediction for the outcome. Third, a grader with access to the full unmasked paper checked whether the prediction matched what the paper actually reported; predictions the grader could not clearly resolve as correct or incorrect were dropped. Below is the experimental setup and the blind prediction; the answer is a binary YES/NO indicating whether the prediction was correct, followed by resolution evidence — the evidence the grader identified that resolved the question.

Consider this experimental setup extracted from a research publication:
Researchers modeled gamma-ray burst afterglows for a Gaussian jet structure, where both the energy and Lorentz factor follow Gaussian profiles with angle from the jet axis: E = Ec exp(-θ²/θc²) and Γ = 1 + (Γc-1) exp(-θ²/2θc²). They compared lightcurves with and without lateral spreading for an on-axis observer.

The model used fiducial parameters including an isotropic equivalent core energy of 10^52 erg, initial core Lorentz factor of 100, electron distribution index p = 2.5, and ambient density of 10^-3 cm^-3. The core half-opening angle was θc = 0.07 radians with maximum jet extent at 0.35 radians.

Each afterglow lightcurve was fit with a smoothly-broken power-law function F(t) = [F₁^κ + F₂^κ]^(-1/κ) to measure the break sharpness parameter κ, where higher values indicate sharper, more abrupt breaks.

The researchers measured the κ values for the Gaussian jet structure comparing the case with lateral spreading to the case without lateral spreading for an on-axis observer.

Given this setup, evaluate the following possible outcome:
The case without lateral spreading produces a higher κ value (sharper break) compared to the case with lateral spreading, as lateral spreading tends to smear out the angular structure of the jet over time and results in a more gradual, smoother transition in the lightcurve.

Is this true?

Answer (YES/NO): NO